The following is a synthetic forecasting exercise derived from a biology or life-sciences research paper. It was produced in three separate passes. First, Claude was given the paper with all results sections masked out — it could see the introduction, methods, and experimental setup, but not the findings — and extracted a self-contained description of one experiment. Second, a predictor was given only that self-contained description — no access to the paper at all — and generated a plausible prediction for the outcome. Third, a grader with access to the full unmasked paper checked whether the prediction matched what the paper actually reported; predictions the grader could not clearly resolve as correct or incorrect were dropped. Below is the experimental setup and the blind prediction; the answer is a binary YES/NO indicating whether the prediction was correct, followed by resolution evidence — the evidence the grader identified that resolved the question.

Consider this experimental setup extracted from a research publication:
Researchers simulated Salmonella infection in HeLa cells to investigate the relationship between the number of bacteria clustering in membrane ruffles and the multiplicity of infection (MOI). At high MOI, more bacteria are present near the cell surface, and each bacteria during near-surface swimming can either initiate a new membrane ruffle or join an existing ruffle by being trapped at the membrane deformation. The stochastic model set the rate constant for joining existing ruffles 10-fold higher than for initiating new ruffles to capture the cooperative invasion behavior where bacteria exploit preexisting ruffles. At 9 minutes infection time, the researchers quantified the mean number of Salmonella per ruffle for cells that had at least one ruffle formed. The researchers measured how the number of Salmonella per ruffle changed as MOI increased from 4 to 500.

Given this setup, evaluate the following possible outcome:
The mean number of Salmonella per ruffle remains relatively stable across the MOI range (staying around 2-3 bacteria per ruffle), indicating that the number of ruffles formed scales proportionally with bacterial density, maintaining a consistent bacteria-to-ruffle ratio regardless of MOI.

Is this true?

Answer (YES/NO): NO